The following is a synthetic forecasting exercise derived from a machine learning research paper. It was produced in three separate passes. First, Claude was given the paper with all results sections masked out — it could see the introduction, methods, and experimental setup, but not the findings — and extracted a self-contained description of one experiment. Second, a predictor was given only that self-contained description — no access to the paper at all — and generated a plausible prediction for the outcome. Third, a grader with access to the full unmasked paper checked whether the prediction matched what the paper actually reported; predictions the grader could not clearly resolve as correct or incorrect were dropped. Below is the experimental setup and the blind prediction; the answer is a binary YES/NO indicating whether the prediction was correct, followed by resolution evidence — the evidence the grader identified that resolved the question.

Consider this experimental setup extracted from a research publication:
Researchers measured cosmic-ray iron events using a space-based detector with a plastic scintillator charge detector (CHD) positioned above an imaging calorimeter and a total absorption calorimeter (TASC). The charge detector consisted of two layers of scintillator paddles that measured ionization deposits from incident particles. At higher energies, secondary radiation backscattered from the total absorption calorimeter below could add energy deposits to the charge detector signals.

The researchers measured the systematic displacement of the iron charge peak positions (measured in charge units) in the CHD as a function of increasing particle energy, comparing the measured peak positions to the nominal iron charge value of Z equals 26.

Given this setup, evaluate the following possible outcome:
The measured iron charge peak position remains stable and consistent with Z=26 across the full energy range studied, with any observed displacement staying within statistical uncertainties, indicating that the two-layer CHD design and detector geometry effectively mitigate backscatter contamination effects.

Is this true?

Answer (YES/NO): NO